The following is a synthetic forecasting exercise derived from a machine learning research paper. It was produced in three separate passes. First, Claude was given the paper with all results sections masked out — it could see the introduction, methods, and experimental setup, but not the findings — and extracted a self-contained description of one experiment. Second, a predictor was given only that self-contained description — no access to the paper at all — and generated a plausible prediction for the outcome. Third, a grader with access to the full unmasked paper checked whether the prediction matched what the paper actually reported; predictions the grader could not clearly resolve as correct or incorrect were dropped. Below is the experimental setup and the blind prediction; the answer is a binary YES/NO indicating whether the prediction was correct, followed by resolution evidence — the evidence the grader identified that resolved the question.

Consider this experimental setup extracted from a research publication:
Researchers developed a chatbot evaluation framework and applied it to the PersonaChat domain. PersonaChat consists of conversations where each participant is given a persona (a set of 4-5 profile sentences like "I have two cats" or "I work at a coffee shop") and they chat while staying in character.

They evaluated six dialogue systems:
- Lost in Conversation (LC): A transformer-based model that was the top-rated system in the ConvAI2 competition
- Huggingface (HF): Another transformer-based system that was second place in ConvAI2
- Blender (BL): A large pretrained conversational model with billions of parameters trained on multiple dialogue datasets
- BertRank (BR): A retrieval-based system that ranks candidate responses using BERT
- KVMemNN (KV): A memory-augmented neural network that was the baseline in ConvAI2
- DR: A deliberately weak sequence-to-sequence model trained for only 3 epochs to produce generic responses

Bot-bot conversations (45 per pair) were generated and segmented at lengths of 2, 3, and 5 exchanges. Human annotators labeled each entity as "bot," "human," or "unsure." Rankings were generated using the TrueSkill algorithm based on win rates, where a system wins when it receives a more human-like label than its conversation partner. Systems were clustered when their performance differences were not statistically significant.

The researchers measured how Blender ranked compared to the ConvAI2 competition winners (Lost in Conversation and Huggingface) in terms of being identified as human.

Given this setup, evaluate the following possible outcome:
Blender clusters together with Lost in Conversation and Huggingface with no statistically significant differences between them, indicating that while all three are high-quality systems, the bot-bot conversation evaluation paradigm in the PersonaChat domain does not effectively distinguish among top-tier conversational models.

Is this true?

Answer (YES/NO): NO